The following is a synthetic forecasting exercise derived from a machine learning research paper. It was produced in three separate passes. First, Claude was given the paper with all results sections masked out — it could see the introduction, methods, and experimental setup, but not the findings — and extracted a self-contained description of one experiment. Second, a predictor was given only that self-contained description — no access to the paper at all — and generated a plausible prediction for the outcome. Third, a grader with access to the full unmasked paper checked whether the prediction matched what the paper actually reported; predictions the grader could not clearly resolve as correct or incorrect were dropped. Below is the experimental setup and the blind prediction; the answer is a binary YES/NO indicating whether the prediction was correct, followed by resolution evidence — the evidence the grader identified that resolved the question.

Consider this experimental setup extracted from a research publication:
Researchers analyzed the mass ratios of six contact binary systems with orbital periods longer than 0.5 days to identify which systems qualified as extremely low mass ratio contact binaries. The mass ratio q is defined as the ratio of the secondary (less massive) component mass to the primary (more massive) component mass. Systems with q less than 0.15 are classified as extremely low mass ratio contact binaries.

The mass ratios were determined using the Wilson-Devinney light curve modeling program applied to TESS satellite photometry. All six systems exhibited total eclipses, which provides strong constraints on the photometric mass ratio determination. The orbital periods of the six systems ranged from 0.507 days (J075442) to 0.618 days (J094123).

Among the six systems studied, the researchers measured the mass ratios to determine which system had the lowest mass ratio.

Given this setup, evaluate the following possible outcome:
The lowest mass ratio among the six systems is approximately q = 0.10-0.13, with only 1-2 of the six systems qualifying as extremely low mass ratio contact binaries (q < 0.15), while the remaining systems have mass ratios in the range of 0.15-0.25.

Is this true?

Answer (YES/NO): NO